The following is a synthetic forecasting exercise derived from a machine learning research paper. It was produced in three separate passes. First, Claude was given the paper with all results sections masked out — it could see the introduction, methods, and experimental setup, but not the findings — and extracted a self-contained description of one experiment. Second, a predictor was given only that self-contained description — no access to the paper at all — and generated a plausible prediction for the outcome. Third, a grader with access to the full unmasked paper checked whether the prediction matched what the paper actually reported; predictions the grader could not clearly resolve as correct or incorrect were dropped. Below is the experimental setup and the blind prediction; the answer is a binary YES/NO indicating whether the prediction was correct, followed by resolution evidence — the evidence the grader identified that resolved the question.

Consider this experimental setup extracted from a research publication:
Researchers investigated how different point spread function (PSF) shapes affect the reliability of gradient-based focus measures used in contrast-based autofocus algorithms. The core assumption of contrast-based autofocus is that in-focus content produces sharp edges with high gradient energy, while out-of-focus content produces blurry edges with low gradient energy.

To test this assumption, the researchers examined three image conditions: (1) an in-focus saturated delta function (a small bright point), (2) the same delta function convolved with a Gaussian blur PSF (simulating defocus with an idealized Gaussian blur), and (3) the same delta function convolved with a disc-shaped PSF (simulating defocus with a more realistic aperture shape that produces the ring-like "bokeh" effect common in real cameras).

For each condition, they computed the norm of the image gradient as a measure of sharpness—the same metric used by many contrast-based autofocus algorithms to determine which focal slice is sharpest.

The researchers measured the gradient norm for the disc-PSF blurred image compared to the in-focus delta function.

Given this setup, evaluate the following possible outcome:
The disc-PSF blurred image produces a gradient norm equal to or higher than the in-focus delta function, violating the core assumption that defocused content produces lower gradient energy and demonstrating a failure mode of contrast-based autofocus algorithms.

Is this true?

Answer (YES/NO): YES